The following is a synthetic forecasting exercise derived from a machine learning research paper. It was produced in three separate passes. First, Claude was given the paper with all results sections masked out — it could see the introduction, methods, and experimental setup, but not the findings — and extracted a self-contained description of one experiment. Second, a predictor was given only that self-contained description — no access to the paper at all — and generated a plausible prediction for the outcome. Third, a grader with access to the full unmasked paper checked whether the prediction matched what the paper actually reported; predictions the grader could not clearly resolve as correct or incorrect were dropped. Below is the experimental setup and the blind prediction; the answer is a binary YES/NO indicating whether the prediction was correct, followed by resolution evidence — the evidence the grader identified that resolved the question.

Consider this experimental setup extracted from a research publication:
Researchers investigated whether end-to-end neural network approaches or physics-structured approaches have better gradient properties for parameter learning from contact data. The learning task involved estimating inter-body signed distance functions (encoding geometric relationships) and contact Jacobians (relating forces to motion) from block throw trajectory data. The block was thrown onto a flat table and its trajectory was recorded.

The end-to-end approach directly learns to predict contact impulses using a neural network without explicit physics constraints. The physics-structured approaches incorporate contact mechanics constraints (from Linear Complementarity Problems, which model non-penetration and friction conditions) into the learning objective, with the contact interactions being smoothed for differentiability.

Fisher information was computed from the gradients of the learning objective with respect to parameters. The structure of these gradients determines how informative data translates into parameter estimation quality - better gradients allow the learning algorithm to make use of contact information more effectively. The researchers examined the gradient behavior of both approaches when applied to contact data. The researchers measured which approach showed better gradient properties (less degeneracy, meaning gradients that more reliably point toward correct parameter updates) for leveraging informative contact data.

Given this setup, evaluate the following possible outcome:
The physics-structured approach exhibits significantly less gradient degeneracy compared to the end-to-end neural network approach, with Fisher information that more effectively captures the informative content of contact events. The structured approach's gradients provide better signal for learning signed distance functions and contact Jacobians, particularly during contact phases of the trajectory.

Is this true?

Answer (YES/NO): YES